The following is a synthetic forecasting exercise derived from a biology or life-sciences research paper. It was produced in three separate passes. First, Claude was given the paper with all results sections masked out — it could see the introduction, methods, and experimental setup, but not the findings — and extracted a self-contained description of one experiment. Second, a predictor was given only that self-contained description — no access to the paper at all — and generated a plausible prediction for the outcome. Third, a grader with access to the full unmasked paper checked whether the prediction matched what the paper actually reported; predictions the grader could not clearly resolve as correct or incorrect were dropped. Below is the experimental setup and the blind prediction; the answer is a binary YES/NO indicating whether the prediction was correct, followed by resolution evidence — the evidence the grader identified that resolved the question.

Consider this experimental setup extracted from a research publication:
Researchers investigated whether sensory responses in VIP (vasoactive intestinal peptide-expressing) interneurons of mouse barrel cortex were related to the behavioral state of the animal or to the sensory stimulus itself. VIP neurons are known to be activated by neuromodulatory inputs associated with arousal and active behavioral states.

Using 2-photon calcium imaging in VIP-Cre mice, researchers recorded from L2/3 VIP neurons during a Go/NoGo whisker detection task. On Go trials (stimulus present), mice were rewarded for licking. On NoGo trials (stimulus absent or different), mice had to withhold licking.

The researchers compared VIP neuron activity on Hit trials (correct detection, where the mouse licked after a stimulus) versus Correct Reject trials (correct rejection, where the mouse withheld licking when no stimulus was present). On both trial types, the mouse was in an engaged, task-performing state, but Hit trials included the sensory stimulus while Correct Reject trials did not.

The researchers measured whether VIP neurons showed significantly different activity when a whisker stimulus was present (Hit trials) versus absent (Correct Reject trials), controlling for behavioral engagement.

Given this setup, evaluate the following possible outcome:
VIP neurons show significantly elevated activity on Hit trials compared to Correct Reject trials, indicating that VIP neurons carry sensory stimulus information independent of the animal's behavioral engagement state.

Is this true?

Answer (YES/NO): YES